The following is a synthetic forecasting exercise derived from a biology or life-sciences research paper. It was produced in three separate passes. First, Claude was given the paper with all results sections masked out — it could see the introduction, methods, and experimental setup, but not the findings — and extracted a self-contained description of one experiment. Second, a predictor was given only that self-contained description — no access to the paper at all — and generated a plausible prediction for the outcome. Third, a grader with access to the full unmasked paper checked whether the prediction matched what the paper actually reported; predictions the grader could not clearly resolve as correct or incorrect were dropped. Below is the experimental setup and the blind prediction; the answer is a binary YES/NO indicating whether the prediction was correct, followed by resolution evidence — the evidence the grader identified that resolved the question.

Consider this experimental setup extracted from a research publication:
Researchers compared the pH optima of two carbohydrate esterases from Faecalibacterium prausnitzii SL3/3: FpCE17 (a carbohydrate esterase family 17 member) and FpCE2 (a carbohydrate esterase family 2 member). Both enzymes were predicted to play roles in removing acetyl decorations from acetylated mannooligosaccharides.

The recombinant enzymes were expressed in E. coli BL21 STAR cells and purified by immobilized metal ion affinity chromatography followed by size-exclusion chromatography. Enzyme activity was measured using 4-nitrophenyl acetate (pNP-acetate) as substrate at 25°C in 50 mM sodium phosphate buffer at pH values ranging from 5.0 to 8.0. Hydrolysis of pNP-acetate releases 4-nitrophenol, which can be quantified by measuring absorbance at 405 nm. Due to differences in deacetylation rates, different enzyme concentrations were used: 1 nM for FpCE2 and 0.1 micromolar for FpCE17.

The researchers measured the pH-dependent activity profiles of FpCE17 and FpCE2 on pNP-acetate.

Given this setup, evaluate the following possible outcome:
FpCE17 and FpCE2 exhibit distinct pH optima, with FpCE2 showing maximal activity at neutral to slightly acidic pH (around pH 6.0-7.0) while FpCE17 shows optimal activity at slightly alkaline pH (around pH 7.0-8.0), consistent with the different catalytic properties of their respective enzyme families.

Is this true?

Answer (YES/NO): NO